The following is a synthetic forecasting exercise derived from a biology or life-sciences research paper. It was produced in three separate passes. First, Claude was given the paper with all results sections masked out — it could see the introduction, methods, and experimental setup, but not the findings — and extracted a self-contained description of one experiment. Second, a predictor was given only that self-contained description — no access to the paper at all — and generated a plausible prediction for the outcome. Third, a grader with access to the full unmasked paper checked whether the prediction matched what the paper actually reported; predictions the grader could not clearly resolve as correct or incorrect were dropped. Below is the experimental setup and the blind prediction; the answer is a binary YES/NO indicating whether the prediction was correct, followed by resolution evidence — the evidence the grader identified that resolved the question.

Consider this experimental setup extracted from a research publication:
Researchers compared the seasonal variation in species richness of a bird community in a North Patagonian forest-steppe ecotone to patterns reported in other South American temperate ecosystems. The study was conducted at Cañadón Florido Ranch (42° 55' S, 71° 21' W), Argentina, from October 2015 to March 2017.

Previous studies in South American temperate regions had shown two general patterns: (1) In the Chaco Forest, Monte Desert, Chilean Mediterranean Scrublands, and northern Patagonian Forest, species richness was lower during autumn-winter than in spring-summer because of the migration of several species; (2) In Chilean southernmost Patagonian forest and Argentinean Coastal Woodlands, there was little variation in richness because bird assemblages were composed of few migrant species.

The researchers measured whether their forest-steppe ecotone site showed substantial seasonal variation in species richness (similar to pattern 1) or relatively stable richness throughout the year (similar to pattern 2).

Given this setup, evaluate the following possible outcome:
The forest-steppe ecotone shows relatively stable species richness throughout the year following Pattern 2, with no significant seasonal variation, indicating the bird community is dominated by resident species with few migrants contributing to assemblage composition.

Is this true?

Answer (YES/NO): NO